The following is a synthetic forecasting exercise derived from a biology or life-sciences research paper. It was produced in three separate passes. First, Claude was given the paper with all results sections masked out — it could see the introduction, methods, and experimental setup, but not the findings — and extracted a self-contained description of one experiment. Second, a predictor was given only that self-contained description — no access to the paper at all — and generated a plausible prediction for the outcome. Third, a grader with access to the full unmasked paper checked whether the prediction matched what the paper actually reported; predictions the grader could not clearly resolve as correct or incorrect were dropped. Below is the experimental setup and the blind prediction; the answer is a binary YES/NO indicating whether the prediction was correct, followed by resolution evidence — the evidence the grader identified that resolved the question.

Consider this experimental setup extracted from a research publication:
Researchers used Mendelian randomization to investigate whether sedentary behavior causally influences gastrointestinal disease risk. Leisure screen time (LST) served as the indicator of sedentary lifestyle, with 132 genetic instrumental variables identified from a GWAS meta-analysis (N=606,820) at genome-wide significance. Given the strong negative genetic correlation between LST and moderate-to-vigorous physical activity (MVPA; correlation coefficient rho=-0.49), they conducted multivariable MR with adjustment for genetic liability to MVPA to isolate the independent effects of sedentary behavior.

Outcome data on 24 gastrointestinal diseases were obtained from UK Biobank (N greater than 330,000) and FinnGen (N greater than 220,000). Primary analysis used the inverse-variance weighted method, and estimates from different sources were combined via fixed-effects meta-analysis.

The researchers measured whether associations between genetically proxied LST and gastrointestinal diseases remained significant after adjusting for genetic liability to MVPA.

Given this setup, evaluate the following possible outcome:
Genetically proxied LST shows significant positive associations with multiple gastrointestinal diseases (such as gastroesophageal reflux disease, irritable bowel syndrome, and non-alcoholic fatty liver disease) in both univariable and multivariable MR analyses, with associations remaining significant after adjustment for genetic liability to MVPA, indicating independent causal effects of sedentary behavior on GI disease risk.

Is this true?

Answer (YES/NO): YES